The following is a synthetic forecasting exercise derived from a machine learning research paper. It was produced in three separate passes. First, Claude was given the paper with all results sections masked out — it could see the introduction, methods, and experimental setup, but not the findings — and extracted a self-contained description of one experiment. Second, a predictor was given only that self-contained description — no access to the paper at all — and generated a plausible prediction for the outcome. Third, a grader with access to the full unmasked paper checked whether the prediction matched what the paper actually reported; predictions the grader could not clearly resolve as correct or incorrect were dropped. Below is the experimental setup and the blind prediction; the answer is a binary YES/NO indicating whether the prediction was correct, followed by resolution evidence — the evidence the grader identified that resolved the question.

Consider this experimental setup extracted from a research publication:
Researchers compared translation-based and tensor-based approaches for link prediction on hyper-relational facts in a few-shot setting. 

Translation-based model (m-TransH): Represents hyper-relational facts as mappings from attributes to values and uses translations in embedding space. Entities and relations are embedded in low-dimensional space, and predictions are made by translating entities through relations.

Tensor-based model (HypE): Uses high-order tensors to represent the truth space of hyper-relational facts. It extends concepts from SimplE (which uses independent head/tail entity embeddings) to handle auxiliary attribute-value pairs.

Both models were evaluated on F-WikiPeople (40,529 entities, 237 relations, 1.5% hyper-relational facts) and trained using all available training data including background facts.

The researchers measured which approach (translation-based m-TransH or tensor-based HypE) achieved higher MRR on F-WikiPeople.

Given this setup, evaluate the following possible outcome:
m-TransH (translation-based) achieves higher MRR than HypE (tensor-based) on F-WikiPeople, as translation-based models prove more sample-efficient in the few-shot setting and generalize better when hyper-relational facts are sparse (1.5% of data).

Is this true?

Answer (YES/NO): NO